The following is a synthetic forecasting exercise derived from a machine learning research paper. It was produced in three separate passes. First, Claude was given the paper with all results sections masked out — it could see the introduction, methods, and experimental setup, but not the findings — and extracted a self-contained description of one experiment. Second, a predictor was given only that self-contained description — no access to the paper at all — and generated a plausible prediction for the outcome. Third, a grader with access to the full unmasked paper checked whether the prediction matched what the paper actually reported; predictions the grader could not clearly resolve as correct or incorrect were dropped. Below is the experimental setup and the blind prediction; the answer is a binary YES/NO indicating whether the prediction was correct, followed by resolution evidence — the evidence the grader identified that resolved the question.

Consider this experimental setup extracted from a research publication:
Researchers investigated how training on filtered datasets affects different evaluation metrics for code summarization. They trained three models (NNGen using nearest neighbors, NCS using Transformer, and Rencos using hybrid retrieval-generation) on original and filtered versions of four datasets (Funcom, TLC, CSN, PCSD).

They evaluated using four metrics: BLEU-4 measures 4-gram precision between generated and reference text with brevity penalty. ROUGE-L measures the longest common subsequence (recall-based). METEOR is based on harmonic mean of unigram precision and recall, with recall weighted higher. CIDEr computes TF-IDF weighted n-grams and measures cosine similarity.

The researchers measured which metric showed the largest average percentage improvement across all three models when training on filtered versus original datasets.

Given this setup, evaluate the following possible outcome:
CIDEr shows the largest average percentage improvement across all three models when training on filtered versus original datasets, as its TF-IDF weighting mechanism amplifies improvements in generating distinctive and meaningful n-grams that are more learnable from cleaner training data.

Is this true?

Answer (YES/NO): YES